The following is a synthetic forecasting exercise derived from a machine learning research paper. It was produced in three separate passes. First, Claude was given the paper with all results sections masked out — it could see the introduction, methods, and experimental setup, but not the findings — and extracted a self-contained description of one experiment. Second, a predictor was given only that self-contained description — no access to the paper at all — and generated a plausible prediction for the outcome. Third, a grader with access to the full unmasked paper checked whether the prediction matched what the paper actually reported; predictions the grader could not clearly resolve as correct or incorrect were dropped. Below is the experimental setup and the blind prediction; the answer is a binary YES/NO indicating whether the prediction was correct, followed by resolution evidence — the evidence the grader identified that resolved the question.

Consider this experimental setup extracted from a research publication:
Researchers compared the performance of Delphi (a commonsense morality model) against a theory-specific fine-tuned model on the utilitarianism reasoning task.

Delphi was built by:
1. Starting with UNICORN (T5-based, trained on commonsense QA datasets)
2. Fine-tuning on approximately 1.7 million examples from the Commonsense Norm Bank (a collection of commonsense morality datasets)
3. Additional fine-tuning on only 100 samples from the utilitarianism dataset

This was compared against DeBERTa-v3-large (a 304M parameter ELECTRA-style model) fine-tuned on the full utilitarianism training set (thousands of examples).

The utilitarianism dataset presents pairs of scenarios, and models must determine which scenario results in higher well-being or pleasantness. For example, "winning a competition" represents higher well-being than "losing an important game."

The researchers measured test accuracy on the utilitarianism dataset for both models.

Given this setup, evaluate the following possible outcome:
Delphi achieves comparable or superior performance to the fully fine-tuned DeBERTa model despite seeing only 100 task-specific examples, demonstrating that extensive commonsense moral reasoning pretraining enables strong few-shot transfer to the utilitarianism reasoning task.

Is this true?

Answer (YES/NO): YES